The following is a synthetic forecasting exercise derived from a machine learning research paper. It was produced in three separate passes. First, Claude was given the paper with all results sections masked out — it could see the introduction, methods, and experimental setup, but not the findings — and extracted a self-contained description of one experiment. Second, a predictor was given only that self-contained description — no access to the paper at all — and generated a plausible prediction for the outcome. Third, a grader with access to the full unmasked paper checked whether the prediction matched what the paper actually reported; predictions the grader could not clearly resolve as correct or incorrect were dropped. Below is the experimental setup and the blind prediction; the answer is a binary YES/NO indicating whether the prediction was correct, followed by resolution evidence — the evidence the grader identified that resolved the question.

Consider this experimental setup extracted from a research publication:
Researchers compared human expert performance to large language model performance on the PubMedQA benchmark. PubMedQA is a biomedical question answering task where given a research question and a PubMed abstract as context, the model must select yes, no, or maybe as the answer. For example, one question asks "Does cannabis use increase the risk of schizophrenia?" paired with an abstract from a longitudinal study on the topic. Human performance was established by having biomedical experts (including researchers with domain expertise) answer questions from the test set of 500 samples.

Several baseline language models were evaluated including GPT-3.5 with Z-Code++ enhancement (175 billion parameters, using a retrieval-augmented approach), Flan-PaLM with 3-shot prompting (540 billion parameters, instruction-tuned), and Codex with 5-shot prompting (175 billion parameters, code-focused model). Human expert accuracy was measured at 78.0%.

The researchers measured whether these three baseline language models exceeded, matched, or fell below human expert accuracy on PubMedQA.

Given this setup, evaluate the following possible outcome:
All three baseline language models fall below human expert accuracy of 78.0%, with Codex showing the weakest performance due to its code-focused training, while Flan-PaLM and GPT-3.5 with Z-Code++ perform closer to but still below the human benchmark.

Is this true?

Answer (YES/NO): NO